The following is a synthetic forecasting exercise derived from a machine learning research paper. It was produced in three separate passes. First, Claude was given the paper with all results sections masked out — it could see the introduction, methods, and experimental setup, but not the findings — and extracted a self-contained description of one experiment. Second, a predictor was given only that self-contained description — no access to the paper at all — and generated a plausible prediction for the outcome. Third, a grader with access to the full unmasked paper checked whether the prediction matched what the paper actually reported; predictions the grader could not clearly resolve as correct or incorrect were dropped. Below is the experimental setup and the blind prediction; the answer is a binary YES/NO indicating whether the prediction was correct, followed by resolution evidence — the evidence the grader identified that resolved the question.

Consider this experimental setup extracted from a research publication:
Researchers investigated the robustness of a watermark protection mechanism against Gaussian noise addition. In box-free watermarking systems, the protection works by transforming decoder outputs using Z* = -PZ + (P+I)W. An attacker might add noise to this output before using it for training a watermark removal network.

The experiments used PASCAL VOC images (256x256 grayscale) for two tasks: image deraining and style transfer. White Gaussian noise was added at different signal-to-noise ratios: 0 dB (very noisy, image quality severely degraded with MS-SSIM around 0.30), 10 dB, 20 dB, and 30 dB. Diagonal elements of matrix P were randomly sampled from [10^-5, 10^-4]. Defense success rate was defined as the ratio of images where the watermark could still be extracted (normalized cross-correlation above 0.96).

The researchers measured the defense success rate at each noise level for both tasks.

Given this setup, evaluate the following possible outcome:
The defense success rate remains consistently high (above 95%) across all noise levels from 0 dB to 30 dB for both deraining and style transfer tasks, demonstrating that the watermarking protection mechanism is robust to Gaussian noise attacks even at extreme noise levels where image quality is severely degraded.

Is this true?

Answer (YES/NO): NO